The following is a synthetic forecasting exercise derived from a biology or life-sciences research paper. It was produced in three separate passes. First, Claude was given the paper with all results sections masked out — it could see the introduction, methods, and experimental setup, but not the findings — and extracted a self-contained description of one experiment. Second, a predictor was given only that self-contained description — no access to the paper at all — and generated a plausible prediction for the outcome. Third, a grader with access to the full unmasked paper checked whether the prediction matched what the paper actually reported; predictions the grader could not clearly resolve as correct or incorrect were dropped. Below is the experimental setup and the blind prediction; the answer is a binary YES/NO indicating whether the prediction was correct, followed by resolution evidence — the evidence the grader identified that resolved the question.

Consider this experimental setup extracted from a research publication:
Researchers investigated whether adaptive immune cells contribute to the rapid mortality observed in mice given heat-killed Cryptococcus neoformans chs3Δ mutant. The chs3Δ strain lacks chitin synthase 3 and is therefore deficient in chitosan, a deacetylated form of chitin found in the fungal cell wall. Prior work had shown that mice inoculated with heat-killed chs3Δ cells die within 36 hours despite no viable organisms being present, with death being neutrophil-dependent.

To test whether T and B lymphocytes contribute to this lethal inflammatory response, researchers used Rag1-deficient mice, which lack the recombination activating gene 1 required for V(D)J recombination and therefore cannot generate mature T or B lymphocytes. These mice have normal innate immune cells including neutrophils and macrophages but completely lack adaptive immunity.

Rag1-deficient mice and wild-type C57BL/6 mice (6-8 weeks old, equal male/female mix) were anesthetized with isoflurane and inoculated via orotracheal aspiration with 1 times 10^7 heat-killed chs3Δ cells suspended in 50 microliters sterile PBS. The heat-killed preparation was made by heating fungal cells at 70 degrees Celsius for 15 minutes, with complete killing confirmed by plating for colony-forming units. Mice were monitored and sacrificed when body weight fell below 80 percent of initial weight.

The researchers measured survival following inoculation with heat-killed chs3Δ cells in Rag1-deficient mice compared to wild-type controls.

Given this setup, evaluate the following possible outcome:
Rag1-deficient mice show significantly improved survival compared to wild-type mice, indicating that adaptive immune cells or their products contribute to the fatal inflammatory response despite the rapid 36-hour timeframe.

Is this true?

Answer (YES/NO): NO